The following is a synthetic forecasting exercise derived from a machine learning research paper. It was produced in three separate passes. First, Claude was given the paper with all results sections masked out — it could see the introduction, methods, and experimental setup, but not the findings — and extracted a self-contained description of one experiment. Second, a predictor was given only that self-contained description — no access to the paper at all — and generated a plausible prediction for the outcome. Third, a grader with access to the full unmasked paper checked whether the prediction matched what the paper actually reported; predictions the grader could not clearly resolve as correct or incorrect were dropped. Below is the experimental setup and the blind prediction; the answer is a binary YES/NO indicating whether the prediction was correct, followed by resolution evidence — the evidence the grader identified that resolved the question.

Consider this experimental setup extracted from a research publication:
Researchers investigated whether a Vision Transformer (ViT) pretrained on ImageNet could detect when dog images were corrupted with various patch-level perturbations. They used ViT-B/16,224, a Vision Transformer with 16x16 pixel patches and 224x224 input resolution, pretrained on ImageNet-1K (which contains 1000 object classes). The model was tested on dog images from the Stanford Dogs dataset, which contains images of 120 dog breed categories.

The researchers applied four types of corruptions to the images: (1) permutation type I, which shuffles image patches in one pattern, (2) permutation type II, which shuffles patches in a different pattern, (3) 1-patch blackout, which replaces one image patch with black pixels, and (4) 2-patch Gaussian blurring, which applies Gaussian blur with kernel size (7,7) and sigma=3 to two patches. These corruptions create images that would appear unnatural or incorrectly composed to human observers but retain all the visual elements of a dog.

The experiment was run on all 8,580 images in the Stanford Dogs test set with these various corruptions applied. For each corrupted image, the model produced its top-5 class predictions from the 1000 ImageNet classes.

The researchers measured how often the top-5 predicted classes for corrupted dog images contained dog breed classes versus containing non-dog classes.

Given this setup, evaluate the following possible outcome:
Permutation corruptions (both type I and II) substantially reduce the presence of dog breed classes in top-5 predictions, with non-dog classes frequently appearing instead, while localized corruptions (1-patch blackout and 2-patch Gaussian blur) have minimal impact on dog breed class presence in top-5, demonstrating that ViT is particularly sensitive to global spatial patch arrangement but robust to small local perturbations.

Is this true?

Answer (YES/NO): NO